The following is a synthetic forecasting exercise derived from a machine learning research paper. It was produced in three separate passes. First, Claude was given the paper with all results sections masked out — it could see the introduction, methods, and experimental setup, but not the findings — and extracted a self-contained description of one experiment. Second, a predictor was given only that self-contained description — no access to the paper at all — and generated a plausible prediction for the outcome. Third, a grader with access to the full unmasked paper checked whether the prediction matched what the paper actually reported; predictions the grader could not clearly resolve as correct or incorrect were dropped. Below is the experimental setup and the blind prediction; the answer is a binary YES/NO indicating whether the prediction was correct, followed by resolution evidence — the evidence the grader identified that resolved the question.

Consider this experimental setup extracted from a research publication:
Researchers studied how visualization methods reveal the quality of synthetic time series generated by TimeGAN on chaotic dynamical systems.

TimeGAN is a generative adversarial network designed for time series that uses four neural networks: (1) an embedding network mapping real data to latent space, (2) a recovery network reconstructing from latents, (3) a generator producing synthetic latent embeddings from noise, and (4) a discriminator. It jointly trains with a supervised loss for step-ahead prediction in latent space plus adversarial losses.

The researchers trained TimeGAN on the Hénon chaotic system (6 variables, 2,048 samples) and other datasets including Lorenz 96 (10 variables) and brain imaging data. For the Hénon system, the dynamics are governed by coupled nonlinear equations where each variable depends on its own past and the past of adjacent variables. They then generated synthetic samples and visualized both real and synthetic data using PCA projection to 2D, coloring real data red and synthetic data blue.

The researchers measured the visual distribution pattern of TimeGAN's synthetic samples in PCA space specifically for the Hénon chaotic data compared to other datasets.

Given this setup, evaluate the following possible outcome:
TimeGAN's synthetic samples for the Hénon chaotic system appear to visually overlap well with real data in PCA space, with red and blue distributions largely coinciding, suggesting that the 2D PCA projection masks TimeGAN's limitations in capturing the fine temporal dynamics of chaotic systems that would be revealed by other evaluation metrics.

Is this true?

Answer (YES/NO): NO